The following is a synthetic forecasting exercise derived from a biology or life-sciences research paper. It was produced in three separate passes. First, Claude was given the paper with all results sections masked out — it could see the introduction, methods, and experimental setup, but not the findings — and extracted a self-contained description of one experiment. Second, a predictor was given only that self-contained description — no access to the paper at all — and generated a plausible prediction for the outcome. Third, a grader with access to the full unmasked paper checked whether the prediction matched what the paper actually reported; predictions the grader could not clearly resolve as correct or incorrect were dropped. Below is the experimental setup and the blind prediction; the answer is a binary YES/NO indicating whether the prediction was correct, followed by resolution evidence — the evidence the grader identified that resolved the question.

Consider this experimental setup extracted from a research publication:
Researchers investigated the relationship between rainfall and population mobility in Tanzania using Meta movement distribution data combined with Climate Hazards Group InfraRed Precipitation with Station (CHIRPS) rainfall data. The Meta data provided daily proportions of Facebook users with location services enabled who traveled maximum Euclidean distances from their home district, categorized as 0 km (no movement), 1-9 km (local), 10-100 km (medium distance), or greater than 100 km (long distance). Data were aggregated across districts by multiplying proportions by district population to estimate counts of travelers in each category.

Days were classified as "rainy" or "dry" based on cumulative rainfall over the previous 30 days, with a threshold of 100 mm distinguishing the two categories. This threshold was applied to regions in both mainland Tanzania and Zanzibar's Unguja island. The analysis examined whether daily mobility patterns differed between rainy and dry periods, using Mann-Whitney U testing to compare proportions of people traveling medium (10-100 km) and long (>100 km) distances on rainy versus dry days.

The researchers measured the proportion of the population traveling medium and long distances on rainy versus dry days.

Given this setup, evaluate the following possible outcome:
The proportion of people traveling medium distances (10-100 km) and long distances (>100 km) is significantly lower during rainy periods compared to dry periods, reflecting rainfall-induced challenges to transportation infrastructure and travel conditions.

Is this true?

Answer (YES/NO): YES